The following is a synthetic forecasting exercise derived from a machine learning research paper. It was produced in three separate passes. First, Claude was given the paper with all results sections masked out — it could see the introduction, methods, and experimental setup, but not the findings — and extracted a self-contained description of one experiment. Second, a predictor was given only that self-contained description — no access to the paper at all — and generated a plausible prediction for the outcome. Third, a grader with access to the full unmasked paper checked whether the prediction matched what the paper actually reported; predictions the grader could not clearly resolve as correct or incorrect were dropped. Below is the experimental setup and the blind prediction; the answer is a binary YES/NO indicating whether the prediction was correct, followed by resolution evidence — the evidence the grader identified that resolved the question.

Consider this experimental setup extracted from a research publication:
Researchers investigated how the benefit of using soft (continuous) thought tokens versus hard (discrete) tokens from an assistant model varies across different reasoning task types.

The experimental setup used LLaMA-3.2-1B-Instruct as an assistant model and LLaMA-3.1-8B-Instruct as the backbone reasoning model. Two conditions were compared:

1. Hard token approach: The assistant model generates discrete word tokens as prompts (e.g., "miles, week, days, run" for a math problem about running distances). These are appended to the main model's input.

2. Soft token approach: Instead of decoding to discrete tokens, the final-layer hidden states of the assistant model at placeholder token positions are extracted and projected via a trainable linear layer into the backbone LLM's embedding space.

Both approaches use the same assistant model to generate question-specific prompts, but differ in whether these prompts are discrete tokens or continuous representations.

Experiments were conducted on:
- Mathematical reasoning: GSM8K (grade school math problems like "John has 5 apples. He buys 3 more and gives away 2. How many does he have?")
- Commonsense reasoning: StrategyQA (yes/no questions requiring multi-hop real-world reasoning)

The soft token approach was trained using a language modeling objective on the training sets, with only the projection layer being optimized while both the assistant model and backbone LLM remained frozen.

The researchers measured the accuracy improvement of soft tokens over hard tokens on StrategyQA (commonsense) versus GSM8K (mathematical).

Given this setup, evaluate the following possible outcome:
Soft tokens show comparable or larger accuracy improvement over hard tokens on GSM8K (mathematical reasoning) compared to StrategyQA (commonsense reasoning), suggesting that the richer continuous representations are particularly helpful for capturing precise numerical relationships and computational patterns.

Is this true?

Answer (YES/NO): NO